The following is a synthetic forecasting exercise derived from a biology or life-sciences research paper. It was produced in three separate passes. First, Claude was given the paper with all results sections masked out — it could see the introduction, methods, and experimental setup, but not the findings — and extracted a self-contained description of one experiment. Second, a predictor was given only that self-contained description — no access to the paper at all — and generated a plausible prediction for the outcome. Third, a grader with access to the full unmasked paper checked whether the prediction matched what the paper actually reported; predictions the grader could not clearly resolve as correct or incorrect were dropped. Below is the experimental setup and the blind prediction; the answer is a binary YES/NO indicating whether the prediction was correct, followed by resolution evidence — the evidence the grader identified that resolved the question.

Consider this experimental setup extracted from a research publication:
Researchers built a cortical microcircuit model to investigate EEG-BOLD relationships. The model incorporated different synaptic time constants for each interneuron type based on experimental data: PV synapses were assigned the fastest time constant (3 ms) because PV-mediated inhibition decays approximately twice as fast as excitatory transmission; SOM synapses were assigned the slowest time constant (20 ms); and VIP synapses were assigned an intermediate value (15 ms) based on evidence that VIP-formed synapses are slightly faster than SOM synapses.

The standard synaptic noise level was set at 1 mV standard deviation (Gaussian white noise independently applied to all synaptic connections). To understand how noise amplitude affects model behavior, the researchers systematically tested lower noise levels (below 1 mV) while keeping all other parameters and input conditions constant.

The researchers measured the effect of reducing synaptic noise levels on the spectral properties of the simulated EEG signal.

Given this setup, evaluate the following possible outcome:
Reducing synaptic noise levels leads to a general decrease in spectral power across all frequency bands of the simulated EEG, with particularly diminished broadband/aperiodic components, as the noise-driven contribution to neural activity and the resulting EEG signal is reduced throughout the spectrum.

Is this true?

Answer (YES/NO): NO